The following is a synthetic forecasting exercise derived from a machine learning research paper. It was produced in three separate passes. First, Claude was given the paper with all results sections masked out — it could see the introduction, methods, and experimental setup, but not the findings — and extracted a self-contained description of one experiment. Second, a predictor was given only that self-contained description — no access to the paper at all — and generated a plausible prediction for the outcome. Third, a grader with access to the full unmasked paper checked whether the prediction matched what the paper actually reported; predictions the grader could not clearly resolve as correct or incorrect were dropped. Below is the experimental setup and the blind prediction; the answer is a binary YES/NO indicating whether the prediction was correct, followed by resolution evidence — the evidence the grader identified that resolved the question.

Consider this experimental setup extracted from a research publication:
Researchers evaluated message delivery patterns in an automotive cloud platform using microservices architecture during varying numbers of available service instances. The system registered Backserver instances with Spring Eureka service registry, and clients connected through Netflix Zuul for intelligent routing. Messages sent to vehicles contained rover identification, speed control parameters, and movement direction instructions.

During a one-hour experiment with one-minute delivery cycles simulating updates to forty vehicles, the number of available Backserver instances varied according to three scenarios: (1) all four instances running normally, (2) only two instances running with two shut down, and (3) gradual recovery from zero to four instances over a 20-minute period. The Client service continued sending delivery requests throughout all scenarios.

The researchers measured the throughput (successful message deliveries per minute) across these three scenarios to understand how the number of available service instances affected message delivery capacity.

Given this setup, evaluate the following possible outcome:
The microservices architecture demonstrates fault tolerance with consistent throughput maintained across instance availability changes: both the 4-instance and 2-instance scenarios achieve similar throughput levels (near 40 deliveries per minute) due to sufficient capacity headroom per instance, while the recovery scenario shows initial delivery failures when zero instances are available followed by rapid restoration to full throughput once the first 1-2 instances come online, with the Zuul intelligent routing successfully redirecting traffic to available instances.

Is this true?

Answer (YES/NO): NO